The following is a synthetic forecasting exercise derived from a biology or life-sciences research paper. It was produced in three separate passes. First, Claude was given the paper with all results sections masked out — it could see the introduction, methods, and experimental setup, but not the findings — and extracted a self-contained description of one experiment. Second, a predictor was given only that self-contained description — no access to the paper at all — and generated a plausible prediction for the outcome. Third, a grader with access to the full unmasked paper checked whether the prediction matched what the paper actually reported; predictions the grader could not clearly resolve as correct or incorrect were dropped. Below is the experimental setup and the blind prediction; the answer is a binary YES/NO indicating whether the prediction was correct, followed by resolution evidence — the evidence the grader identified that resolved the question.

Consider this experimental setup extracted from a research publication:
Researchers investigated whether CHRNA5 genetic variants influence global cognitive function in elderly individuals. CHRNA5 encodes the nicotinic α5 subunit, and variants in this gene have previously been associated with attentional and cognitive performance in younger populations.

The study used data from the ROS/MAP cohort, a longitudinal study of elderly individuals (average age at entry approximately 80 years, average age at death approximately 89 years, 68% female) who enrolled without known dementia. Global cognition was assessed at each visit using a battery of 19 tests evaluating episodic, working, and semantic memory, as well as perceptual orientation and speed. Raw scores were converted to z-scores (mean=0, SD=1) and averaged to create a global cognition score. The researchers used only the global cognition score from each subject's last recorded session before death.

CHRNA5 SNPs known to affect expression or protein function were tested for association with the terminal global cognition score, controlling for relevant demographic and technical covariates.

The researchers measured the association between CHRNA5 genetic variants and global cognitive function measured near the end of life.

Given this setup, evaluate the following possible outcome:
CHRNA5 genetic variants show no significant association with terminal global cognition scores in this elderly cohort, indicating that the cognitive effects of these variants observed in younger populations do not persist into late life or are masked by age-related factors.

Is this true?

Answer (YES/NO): YES